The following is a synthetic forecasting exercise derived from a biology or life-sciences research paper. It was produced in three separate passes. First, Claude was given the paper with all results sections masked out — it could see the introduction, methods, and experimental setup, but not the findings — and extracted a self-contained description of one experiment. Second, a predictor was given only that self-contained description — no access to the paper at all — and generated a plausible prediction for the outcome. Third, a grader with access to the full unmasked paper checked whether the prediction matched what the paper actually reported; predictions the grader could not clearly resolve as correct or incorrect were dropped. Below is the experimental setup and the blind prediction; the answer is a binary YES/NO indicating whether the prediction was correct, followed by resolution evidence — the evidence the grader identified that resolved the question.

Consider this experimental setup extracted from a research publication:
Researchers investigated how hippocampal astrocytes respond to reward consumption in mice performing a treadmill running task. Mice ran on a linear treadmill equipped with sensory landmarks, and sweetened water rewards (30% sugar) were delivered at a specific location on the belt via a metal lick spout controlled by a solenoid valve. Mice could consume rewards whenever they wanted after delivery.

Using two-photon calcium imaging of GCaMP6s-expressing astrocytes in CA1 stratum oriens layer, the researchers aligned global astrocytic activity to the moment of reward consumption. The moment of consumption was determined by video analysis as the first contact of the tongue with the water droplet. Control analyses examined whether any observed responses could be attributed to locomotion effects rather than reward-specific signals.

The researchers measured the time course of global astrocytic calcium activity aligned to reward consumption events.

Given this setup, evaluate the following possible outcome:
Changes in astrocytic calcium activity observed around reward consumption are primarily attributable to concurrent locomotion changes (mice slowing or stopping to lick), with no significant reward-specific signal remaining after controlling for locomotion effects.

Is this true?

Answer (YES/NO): NO